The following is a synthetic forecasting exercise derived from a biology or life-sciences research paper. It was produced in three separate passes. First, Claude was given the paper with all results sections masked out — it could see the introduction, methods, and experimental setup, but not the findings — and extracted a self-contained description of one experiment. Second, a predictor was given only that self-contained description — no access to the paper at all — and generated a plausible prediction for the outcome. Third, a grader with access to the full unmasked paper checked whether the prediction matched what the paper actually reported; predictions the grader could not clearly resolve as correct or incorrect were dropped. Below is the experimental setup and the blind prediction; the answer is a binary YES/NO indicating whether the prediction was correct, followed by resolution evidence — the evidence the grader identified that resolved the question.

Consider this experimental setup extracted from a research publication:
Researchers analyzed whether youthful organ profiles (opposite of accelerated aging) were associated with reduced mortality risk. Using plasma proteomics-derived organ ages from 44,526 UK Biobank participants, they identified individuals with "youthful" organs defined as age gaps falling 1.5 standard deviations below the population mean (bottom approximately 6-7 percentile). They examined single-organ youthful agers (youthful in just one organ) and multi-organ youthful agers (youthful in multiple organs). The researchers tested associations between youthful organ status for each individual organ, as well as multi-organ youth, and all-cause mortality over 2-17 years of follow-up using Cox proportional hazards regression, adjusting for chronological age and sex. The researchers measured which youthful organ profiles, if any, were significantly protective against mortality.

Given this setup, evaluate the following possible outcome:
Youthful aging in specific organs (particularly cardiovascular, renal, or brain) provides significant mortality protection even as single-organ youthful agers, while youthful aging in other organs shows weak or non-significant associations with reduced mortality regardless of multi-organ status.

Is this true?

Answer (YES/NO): NO